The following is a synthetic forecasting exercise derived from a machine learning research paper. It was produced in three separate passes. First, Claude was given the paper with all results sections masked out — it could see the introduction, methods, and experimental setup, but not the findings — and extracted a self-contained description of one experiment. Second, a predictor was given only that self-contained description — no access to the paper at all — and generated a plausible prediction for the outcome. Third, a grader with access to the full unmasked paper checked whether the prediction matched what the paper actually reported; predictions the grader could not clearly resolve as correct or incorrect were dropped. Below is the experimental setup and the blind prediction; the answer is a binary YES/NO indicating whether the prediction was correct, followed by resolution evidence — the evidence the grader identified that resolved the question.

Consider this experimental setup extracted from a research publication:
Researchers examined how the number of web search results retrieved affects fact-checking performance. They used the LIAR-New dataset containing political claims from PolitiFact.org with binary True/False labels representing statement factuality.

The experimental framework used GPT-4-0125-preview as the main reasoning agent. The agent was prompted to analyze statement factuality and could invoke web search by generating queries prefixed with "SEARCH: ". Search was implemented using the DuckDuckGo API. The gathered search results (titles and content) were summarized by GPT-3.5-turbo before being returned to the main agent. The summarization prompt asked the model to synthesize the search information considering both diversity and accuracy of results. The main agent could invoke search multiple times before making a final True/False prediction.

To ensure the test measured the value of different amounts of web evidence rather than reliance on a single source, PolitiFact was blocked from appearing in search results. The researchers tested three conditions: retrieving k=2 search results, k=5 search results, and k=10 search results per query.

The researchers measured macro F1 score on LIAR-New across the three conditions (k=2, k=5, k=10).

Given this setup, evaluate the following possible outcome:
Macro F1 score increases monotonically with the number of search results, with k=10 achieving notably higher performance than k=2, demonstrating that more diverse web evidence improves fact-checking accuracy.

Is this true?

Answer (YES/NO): NO